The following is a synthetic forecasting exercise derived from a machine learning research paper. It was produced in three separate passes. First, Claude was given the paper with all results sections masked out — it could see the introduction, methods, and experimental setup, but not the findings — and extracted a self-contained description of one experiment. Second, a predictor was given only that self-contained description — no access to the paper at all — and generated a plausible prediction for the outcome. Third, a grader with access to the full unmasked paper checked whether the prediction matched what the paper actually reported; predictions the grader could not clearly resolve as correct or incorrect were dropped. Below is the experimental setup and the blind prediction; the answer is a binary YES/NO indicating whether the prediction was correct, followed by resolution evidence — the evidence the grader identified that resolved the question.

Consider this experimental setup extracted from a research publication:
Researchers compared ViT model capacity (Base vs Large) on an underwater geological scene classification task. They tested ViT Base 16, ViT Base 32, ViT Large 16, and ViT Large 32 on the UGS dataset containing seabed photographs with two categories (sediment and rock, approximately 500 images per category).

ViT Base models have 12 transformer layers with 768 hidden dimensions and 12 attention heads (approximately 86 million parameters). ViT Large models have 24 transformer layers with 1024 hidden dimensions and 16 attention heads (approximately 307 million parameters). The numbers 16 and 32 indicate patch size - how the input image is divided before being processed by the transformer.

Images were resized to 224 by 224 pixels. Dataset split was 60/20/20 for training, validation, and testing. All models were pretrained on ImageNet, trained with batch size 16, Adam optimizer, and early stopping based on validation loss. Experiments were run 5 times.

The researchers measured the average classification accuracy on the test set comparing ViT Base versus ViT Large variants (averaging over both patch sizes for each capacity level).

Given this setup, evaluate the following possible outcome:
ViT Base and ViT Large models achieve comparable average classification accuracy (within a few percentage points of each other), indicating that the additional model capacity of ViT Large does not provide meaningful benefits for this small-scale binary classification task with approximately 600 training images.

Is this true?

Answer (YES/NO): NO